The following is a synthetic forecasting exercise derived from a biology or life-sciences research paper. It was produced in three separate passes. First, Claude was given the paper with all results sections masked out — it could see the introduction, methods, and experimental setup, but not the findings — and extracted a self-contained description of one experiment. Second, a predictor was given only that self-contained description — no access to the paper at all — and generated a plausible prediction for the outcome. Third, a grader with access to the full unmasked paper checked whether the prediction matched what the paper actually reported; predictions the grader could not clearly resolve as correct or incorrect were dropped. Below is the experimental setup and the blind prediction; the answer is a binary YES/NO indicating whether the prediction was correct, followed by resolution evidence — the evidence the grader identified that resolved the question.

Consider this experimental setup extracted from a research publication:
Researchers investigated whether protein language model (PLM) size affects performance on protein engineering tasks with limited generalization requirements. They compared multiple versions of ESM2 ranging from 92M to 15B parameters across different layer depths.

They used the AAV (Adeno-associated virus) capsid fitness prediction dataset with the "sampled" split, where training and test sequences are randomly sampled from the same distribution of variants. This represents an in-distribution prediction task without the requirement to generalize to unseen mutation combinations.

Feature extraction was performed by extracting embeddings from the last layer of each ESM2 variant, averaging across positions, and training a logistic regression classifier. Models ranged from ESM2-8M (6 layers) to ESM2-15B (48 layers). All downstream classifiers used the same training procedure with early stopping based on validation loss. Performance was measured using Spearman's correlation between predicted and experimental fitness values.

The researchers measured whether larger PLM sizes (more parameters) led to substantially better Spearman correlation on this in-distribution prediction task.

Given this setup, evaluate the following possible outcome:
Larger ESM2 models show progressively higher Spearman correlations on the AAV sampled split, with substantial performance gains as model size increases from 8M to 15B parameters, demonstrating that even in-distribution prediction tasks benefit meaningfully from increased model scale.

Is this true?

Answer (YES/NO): NO